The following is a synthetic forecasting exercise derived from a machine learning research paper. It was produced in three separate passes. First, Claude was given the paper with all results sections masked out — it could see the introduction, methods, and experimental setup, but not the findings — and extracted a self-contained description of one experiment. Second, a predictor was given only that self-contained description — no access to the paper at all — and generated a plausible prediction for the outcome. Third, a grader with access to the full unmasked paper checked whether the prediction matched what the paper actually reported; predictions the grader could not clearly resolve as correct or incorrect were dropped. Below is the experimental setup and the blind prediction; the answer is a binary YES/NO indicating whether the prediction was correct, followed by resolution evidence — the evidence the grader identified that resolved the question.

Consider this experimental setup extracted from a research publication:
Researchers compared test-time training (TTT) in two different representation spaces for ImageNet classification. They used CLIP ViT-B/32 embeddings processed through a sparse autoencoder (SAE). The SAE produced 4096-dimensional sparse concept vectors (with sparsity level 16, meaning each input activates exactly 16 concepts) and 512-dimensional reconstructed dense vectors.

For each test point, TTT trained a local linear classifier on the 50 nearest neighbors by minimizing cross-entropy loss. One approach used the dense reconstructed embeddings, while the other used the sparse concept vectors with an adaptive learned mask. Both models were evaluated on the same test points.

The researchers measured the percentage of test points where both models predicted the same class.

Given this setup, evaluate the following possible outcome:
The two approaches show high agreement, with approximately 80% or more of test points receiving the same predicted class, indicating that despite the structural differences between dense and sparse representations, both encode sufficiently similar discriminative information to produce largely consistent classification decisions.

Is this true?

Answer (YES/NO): YES